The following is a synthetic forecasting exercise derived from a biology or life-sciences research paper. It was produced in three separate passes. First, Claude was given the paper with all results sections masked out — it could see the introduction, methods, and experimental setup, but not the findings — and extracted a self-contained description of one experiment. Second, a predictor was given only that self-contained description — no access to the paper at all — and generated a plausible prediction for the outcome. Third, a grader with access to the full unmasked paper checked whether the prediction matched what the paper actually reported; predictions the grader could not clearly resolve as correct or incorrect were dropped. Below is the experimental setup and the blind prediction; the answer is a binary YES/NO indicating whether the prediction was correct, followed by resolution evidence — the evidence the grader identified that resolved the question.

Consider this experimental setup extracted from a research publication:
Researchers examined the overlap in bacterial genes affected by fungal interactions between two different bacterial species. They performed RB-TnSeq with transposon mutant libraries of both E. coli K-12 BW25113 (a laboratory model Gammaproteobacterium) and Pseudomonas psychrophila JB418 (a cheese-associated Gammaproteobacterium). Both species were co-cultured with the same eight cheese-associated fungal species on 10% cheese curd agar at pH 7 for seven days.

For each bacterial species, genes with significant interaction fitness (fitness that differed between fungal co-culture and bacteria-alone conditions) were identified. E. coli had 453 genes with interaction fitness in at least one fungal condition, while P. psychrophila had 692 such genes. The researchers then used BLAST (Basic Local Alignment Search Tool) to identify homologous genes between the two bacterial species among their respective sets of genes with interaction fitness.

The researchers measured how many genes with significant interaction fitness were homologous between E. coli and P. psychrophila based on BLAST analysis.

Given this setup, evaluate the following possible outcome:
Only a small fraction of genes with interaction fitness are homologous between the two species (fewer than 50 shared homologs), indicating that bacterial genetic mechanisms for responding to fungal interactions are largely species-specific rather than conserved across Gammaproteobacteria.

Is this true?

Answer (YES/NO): NO